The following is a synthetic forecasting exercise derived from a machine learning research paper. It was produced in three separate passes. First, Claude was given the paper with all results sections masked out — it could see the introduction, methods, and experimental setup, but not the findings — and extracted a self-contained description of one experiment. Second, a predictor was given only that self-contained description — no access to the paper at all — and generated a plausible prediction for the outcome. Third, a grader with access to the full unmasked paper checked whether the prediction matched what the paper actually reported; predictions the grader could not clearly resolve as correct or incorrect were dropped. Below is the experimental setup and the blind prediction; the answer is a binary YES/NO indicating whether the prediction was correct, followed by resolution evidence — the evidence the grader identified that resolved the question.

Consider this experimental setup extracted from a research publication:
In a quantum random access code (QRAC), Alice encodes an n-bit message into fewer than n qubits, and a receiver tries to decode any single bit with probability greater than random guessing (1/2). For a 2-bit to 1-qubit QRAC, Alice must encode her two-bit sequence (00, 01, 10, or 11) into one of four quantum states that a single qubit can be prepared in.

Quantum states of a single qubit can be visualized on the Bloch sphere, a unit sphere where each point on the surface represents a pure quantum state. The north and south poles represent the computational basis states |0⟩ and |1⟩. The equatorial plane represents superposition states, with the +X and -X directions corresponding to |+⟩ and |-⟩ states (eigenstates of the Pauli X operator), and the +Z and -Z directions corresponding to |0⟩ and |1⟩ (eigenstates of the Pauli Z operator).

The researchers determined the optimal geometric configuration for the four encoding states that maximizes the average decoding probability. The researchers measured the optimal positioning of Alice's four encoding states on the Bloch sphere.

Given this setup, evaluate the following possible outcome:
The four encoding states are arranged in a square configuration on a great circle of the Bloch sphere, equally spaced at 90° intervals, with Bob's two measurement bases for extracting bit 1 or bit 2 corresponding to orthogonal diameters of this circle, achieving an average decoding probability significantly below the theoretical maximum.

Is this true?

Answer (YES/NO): NO